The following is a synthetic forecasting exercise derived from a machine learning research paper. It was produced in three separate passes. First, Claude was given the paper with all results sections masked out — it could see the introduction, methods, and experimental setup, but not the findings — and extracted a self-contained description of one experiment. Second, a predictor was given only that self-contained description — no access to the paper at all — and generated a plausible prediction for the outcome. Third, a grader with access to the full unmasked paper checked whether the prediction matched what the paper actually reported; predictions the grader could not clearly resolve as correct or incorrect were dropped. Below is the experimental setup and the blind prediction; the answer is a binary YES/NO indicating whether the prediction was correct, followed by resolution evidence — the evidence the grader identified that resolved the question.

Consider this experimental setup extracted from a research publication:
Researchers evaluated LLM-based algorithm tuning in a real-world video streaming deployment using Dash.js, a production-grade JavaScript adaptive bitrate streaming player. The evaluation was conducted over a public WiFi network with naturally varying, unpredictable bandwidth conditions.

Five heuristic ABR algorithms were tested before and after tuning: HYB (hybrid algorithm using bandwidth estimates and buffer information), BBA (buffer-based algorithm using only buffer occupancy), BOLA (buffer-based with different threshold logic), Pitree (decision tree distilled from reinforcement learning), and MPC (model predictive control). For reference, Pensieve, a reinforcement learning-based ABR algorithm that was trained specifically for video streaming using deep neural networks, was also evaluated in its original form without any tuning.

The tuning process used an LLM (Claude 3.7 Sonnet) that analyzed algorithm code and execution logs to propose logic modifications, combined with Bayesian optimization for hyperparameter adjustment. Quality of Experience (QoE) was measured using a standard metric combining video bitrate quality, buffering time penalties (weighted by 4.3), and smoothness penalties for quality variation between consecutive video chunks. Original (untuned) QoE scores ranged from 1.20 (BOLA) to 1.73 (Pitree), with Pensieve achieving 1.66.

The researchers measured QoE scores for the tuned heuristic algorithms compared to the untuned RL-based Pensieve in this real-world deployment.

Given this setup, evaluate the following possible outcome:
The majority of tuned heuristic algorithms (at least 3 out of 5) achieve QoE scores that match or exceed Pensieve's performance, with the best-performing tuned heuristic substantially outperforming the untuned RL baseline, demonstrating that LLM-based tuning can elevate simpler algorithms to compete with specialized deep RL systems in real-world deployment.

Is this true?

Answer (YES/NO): YES